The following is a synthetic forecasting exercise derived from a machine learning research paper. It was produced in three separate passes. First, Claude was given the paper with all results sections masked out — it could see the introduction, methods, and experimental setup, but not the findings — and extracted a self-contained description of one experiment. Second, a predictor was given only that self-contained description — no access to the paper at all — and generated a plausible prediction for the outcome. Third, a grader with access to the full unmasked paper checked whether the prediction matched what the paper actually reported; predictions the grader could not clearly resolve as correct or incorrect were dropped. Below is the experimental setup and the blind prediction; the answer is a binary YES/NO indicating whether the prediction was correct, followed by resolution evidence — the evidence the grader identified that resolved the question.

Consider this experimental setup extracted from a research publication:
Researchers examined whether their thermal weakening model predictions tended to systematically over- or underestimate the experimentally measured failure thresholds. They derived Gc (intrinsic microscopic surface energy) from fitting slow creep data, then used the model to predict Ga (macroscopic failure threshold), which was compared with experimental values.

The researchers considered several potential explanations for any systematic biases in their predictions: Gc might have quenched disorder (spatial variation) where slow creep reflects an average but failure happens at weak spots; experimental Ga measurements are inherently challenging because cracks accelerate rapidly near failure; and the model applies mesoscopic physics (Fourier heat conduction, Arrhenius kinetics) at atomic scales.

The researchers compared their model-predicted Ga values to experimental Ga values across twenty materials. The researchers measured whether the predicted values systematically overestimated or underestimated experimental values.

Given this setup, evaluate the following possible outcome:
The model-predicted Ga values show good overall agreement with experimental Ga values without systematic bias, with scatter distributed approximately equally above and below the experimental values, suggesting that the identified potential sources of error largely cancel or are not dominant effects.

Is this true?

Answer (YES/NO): NO